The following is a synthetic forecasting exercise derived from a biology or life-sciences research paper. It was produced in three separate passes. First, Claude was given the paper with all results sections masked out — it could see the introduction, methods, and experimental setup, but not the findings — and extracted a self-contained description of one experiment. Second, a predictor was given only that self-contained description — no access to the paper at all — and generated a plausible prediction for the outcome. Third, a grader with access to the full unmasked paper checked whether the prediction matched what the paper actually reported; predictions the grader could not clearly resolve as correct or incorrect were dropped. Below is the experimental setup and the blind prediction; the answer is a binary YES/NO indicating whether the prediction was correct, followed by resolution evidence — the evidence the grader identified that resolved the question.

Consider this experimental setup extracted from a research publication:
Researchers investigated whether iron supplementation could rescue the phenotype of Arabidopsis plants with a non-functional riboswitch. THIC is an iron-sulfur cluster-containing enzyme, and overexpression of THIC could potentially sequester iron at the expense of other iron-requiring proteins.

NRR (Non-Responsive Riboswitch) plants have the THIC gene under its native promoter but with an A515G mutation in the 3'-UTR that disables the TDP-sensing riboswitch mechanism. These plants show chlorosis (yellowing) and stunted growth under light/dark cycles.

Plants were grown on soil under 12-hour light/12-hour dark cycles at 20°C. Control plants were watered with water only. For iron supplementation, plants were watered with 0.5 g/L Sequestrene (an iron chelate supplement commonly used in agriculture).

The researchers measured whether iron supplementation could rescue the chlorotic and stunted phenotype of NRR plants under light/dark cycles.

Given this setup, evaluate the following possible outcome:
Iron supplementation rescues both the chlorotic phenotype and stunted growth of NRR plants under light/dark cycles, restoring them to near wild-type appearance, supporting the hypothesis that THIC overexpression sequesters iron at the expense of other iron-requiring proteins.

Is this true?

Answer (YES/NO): NO